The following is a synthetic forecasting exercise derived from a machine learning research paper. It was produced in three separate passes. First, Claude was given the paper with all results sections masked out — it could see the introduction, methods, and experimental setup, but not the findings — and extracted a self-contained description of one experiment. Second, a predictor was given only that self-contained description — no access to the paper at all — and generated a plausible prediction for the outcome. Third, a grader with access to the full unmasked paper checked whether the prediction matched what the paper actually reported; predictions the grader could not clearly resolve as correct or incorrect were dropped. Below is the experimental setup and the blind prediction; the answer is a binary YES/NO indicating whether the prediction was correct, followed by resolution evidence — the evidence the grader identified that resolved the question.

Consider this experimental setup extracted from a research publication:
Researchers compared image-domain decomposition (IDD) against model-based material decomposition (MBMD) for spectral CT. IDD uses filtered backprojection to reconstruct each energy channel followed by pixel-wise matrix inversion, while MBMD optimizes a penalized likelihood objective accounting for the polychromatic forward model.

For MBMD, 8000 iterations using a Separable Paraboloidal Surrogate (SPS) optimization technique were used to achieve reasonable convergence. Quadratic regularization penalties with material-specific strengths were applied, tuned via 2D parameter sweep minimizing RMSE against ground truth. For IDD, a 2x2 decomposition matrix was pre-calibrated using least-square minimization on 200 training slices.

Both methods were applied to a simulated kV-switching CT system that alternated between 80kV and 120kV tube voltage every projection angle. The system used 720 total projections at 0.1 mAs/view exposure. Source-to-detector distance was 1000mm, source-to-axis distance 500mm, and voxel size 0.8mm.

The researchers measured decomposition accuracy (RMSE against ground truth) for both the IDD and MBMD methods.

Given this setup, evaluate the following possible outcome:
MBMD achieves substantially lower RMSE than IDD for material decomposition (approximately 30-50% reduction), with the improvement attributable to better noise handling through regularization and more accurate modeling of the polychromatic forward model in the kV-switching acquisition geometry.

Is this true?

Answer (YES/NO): NO